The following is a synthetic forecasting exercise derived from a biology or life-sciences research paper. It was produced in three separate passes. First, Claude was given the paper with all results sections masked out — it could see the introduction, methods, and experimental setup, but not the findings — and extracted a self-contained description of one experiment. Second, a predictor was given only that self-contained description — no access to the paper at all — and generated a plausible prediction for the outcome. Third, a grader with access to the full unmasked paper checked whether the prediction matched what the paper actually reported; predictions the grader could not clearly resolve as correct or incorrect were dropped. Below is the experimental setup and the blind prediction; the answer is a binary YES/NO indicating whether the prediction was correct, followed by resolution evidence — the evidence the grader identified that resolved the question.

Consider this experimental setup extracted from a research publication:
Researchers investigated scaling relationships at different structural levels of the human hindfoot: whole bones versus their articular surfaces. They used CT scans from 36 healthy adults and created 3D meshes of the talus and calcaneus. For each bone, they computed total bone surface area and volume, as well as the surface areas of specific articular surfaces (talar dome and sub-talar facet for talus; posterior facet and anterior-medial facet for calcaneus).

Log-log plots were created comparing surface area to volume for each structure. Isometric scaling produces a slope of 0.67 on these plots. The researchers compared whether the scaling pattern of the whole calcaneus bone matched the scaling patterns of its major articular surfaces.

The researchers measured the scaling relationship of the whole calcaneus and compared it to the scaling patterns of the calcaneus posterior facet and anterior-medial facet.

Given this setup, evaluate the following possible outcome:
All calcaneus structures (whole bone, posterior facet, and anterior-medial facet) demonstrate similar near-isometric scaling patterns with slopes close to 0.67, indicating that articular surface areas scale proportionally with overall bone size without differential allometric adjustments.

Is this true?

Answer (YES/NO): NO